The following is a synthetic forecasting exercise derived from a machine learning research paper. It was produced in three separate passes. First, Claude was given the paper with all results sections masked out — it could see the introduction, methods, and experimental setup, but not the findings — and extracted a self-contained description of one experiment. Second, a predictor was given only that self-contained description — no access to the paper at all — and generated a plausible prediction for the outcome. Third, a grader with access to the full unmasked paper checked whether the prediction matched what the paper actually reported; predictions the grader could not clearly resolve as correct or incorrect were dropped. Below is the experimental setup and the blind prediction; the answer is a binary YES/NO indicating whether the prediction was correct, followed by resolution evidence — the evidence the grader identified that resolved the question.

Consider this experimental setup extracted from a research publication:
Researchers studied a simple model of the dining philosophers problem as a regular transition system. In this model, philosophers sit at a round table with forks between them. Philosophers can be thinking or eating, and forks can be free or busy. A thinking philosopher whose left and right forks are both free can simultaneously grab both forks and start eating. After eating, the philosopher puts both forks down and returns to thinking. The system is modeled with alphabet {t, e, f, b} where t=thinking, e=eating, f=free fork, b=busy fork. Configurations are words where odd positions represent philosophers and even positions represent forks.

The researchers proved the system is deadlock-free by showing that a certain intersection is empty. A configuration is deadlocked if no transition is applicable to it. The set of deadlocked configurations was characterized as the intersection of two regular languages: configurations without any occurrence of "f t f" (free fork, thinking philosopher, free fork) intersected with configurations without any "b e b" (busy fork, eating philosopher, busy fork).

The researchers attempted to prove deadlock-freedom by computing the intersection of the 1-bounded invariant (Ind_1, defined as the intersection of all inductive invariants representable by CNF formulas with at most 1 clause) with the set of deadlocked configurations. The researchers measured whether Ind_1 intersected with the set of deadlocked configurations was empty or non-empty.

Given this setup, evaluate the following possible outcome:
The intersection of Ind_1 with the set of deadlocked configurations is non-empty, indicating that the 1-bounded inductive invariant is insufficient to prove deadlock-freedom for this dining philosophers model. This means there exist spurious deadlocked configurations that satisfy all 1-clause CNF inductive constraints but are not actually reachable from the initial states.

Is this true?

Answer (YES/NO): NO